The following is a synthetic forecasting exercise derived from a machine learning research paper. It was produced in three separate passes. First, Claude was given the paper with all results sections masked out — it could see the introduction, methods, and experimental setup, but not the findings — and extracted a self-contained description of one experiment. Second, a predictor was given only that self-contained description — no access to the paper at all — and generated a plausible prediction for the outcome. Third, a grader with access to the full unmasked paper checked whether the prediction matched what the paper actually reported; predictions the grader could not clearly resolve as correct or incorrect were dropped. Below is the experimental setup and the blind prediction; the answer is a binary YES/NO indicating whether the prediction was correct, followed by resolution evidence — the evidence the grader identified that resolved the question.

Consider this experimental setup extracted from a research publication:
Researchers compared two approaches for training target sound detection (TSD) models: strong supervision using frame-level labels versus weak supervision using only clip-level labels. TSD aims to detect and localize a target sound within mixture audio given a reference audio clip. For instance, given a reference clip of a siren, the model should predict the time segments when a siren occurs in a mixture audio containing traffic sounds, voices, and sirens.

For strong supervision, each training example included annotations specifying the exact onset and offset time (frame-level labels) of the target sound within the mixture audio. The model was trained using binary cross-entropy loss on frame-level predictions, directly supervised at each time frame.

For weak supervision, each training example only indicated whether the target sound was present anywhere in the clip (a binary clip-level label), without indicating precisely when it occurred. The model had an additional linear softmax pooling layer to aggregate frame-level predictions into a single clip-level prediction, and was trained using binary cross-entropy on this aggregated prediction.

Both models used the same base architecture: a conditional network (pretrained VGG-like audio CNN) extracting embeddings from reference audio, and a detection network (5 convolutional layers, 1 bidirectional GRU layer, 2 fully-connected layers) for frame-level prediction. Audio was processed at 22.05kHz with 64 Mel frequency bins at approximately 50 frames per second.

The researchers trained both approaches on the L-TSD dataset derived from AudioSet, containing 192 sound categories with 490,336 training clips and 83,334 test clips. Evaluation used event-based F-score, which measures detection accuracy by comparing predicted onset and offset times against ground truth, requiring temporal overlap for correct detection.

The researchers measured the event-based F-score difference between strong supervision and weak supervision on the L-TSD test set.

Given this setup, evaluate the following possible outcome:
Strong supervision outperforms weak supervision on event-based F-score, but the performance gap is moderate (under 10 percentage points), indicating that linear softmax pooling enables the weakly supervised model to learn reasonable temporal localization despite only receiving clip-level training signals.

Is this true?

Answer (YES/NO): NO